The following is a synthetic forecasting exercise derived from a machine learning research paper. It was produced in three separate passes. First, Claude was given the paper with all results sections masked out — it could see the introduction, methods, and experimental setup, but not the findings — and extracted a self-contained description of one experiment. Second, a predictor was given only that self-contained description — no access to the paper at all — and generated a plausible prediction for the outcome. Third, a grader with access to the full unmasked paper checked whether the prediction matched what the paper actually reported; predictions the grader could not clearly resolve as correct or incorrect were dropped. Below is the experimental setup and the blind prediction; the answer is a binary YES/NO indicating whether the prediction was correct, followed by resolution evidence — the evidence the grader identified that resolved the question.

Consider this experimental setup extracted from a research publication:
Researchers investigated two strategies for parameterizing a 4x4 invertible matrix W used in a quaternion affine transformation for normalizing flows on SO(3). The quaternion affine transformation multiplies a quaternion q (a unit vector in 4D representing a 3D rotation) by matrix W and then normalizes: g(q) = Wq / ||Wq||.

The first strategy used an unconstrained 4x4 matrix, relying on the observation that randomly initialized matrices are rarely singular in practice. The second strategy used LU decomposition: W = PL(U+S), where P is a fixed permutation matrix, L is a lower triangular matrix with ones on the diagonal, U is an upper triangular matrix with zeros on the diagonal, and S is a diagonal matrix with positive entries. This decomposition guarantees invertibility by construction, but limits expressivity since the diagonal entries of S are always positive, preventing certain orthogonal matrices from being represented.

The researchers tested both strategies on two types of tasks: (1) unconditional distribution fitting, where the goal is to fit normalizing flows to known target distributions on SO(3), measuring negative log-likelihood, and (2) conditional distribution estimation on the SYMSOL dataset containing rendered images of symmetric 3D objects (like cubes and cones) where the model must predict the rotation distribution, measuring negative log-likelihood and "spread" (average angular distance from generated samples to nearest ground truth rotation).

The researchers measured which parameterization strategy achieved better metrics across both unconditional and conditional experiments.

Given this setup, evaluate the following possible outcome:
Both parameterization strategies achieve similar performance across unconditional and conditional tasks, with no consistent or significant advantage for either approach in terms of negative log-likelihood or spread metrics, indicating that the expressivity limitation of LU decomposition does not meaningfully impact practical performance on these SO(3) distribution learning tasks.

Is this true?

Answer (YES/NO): NO